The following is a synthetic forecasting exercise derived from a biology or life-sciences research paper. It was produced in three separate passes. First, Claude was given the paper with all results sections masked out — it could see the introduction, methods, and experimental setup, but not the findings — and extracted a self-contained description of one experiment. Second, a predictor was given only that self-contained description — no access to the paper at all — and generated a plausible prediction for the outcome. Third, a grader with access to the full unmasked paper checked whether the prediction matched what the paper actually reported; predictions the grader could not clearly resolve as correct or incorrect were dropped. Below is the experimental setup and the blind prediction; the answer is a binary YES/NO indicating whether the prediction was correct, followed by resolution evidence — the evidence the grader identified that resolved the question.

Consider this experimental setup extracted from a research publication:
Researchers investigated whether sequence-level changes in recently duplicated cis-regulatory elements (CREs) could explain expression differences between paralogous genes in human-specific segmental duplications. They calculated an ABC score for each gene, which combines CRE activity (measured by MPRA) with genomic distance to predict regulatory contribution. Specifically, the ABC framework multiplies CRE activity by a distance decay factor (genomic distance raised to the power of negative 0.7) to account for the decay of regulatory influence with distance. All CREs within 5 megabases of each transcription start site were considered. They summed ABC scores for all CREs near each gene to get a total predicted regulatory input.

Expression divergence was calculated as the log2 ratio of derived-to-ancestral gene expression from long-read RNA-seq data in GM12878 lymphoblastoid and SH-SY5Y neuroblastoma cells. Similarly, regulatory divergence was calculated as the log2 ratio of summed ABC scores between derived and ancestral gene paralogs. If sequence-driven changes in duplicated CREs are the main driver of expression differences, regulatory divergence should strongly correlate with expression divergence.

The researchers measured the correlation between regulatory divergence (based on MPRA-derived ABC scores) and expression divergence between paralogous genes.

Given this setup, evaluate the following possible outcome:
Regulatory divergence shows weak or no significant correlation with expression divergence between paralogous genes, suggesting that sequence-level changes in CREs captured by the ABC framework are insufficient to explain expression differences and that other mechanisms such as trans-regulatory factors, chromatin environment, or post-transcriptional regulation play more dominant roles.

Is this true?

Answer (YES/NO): NO